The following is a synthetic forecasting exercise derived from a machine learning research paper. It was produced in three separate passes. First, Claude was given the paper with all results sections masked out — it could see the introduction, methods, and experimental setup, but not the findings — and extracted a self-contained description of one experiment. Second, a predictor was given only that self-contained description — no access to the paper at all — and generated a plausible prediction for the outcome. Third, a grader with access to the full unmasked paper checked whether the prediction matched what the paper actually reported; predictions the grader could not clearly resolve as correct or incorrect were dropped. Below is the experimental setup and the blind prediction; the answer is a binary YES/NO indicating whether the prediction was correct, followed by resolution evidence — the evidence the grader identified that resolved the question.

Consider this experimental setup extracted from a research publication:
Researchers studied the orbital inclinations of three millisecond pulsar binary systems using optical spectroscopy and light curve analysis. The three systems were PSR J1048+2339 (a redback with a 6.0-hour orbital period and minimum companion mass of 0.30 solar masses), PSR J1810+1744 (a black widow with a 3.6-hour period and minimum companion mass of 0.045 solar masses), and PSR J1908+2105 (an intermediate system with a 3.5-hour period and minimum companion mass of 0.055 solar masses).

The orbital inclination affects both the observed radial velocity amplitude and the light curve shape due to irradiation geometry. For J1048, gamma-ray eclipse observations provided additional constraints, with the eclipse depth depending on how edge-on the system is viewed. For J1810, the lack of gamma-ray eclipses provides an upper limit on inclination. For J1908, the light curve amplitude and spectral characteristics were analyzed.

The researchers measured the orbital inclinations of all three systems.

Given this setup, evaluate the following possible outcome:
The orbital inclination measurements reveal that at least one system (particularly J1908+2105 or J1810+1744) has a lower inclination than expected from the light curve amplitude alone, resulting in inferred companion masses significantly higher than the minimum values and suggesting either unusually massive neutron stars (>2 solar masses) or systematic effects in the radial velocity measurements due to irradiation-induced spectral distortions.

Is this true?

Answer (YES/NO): YES